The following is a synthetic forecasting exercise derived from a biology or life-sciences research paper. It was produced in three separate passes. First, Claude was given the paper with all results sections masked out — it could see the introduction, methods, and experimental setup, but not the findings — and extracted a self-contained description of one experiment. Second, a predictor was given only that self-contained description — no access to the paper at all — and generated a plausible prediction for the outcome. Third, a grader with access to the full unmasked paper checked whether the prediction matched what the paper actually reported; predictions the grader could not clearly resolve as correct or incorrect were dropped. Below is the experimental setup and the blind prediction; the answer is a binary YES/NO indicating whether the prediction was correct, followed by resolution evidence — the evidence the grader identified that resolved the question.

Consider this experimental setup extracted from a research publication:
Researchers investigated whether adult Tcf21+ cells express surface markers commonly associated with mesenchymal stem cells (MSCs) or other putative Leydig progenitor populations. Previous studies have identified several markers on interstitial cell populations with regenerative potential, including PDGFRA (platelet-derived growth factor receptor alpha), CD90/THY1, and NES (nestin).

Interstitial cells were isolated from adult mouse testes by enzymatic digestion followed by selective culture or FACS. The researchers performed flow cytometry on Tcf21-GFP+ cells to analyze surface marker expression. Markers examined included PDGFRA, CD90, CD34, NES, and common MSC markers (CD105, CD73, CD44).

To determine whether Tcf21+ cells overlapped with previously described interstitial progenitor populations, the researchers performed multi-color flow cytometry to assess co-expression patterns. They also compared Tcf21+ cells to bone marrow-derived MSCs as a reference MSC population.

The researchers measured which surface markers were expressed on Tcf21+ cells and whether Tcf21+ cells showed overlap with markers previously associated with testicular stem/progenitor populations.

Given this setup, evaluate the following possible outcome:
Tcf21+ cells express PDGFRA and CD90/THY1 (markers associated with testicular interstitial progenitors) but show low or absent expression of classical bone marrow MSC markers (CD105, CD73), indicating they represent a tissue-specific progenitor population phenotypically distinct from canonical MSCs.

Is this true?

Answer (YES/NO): NO